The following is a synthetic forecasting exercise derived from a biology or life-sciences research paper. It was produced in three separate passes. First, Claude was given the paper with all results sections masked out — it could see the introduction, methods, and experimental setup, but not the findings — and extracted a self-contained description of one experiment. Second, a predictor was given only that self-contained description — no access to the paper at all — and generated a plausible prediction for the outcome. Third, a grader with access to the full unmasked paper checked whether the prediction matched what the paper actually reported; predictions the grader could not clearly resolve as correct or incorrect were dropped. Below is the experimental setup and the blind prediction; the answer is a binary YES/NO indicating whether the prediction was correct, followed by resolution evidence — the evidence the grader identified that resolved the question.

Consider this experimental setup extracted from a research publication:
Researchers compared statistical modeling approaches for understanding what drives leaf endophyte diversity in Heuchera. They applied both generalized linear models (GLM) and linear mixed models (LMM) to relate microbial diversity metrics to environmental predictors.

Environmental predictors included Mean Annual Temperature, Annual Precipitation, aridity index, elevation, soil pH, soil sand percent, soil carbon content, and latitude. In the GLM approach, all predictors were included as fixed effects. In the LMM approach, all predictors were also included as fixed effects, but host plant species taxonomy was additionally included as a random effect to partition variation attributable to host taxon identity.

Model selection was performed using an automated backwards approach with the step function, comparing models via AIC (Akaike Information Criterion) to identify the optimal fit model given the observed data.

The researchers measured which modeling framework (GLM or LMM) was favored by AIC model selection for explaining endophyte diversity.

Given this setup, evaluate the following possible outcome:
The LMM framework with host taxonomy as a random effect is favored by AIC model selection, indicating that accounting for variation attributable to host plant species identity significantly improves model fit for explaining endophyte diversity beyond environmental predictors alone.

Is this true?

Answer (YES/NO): NO